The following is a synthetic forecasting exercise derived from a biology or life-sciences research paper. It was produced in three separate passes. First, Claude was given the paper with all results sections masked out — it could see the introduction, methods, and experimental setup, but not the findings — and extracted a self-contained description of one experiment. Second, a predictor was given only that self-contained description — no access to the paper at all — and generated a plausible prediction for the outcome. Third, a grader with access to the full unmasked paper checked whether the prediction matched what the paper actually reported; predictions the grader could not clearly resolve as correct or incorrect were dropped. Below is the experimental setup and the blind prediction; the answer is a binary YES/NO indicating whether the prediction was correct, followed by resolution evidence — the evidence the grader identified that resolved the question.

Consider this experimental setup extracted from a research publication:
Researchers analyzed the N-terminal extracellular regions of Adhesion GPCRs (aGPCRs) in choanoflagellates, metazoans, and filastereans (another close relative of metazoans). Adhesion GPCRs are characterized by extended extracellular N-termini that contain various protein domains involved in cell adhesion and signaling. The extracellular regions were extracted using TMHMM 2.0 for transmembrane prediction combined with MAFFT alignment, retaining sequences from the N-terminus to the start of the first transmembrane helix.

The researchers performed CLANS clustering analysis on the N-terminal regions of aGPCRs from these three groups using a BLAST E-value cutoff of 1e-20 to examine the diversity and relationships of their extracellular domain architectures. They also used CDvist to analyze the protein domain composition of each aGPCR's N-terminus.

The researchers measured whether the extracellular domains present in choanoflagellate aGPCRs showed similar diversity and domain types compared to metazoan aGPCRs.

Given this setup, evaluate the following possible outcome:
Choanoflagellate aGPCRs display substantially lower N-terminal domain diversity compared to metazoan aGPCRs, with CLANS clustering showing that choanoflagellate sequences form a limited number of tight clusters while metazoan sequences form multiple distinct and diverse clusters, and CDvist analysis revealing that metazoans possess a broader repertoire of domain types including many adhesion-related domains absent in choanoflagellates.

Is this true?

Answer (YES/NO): NO